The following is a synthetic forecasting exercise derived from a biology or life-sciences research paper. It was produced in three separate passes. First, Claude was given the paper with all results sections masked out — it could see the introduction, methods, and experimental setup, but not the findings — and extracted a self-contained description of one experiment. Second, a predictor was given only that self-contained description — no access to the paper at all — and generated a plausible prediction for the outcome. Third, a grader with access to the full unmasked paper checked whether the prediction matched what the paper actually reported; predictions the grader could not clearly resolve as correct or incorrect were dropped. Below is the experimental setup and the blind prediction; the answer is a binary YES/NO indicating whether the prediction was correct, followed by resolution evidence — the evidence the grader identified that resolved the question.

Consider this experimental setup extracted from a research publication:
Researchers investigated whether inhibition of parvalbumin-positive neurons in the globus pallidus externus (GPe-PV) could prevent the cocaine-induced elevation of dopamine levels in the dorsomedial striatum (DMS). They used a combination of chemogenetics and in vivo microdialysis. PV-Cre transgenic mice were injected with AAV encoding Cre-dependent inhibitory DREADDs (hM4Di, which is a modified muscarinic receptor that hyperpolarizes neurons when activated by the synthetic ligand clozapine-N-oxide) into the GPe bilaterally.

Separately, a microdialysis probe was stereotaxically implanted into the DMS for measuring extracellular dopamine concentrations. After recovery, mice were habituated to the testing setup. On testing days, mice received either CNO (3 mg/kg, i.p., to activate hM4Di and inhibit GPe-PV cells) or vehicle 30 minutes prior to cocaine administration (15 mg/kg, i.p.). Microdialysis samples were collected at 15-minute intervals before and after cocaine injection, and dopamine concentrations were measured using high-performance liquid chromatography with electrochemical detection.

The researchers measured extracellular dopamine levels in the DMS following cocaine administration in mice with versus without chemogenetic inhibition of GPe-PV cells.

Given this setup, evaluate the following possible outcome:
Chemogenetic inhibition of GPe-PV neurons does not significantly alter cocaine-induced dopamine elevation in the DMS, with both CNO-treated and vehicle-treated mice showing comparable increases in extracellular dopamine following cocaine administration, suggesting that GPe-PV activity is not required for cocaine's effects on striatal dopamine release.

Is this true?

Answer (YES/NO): NO